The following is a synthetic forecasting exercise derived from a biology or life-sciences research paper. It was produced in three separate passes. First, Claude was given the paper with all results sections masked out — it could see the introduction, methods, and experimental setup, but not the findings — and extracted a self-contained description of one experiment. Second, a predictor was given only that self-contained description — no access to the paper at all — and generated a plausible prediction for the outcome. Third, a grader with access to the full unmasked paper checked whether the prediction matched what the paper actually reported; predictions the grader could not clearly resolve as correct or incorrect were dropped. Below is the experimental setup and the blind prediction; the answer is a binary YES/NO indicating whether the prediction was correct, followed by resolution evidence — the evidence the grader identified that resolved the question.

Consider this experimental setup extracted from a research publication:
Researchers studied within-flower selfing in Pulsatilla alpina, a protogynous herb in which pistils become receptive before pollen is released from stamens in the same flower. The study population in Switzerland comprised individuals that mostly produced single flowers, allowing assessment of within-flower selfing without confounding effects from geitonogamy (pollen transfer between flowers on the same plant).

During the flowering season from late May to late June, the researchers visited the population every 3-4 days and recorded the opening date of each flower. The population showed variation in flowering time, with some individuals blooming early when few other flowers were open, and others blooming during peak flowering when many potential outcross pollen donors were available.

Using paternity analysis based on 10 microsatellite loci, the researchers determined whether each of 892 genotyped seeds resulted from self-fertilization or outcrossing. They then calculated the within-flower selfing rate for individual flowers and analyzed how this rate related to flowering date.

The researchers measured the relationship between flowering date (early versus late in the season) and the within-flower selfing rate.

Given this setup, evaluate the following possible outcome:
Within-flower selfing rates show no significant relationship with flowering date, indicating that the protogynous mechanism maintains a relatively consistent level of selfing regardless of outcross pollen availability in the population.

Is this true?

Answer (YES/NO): NO